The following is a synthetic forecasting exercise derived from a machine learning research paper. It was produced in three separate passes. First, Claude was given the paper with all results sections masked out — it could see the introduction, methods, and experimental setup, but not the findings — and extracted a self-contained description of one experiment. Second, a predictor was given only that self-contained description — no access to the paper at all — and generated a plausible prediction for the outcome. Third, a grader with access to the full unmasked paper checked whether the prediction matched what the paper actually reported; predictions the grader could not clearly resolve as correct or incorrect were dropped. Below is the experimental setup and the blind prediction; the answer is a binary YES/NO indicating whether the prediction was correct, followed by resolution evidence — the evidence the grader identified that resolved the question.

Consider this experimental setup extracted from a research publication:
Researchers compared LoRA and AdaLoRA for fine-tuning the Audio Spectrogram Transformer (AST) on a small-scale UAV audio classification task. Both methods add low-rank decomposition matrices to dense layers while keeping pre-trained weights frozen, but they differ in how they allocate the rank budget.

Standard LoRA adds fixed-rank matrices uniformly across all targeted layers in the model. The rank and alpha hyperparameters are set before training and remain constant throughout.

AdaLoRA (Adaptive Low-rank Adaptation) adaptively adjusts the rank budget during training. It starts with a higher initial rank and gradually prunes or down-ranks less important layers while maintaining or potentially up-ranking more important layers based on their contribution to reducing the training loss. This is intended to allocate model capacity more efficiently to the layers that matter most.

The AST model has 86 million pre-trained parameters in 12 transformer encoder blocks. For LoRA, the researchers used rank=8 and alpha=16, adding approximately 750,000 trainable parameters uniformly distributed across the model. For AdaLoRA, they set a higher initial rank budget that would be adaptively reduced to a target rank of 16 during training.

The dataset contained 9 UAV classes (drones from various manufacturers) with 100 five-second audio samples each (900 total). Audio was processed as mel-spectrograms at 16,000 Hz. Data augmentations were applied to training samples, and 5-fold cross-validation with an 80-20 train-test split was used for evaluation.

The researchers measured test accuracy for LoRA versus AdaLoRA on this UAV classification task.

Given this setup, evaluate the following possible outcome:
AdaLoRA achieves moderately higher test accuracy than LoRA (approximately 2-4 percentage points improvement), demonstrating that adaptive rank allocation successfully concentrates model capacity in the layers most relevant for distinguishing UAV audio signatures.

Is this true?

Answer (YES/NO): NO